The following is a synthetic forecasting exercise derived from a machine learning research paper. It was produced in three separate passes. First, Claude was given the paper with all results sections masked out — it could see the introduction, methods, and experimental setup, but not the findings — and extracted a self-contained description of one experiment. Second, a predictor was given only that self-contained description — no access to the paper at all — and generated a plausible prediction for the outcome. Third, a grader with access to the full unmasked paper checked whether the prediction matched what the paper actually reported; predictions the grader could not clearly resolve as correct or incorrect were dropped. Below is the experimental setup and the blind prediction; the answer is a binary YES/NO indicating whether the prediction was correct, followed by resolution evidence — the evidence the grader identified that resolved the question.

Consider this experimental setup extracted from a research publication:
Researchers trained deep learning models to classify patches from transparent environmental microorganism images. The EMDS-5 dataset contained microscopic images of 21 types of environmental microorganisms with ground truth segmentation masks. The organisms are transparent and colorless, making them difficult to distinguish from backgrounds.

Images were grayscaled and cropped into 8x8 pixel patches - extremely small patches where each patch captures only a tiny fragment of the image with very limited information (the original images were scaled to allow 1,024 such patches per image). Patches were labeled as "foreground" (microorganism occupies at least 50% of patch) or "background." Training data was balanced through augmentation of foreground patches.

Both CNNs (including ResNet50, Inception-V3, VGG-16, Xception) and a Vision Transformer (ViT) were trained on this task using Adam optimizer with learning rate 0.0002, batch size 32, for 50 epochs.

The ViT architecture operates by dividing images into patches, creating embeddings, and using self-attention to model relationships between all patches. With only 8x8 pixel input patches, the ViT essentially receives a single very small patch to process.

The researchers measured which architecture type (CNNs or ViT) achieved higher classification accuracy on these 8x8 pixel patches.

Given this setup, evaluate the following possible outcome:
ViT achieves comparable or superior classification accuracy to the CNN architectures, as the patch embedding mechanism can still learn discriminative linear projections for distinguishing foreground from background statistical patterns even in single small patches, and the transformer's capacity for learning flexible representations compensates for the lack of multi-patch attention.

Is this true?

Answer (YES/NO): NO